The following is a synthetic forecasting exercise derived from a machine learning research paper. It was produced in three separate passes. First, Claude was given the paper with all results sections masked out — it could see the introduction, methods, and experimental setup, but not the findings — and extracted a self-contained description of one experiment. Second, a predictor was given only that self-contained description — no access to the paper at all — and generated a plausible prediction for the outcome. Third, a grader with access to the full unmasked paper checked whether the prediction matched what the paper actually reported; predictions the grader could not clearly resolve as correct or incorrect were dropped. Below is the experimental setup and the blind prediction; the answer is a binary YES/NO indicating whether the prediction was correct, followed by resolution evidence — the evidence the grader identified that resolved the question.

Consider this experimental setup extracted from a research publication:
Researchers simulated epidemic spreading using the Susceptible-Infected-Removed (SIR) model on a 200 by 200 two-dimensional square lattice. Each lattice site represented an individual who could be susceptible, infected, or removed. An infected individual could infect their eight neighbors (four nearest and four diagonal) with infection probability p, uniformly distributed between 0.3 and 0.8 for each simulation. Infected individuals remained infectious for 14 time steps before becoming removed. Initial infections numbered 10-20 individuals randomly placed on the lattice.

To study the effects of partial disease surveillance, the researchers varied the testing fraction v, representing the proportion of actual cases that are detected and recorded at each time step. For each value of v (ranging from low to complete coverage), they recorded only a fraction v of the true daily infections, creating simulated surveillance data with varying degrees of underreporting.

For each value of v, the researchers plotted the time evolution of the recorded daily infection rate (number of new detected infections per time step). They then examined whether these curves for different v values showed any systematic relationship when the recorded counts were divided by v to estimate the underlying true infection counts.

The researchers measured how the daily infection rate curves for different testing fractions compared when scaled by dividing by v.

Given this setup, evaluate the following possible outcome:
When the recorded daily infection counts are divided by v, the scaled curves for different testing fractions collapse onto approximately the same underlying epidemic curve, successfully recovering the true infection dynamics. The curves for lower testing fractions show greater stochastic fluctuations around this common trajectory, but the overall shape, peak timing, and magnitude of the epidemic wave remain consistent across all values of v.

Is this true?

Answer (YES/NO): YES